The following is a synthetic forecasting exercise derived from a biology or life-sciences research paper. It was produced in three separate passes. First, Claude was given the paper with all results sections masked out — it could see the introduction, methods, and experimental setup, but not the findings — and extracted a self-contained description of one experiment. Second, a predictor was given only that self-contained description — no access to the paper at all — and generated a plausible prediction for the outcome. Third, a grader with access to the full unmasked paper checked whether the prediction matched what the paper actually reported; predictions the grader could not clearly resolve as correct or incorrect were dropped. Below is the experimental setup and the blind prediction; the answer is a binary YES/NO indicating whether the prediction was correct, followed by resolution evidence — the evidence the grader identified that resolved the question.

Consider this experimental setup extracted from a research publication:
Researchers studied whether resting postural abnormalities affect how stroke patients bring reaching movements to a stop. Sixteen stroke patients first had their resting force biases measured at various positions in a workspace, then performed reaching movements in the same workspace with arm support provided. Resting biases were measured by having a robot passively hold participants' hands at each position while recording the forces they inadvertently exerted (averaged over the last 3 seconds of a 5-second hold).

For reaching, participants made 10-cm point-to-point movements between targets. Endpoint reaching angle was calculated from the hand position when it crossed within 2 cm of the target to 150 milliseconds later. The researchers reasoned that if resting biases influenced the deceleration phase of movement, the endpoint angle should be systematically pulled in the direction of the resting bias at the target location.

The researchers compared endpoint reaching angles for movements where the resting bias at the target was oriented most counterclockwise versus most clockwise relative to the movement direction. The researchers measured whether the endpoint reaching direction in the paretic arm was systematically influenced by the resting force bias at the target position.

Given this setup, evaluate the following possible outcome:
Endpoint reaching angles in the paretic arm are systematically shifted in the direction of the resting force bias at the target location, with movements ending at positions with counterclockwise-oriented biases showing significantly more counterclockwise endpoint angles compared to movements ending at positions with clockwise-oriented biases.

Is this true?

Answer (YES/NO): NO